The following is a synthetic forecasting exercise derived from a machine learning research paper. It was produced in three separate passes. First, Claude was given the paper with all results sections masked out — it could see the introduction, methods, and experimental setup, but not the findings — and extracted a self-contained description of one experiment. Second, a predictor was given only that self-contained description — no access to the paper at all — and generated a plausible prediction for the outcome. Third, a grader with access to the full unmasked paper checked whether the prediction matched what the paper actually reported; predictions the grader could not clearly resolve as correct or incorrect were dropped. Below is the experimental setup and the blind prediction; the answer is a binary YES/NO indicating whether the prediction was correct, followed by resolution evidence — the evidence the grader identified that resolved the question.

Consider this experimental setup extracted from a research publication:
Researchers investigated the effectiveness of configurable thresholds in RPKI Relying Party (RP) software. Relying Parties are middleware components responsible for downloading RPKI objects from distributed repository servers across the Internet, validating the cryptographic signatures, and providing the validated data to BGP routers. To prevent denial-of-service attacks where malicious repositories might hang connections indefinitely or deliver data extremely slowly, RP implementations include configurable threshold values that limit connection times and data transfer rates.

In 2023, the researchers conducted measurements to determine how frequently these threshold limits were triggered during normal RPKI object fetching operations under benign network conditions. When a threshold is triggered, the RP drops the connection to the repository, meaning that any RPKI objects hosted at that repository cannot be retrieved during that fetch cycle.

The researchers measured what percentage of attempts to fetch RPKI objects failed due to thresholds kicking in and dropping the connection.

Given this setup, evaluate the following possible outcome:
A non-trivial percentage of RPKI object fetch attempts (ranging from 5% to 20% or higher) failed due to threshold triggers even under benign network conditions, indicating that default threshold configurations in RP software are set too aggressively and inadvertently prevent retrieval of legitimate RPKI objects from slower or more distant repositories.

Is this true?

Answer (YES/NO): YES